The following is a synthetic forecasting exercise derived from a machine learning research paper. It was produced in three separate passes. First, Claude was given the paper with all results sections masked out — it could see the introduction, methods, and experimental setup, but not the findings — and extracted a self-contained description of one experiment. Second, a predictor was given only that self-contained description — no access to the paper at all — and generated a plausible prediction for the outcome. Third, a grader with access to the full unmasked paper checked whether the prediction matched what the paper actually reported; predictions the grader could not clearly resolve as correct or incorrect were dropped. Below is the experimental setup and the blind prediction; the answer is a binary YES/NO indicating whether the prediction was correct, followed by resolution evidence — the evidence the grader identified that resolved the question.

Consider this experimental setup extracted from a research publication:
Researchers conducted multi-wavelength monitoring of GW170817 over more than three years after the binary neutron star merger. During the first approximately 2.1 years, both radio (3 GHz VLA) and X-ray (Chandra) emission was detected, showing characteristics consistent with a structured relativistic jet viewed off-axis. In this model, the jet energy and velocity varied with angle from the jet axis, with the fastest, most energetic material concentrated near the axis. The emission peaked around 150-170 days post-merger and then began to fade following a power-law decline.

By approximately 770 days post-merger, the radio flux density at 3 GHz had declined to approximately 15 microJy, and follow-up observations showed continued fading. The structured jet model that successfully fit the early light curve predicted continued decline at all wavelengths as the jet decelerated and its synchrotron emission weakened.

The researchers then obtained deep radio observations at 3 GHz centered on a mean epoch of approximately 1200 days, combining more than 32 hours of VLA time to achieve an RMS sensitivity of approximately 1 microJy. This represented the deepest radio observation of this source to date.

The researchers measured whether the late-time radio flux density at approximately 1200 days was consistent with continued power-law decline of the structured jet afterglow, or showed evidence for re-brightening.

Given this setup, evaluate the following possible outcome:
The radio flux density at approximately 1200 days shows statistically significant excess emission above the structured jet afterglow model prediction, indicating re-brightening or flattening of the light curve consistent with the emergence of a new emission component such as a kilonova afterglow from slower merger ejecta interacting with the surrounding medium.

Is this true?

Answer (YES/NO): NO